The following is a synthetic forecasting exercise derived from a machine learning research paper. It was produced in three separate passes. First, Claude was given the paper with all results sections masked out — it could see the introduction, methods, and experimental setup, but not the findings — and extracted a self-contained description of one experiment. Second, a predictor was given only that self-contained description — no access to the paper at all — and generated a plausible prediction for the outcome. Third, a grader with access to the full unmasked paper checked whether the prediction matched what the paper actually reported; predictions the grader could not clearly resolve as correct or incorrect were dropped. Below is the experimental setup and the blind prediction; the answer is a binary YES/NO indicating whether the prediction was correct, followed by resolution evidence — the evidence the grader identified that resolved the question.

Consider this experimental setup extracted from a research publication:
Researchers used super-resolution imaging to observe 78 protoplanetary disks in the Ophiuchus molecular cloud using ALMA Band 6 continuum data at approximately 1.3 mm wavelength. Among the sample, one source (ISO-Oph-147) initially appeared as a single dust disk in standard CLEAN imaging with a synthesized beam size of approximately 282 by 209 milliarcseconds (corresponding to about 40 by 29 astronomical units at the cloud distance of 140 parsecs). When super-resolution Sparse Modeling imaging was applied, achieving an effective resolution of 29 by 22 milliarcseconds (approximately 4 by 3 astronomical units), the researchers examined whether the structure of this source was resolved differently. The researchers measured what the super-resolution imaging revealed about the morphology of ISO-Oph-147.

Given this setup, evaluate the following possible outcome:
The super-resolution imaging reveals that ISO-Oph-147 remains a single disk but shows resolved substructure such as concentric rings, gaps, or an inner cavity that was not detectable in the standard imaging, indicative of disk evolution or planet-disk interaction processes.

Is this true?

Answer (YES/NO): NO